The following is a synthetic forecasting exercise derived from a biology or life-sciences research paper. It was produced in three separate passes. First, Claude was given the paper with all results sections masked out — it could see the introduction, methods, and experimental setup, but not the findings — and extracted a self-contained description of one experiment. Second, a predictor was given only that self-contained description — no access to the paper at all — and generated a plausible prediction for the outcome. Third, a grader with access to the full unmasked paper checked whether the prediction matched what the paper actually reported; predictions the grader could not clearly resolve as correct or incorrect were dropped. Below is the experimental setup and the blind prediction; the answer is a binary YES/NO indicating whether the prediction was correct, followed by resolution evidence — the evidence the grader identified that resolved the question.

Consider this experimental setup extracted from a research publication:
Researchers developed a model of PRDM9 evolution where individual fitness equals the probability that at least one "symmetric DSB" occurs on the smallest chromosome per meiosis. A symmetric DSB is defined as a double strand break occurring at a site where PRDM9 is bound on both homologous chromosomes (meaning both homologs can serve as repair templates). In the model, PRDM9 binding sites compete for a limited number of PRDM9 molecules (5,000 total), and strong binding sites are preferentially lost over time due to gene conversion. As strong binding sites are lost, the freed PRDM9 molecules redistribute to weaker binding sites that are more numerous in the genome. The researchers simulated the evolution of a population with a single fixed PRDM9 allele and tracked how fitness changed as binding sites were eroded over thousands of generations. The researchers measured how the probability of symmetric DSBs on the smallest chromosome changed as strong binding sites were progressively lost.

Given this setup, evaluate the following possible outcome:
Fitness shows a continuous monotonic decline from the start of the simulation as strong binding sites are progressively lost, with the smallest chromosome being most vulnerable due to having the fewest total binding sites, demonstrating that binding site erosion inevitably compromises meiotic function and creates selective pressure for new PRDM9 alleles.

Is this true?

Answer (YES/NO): YES